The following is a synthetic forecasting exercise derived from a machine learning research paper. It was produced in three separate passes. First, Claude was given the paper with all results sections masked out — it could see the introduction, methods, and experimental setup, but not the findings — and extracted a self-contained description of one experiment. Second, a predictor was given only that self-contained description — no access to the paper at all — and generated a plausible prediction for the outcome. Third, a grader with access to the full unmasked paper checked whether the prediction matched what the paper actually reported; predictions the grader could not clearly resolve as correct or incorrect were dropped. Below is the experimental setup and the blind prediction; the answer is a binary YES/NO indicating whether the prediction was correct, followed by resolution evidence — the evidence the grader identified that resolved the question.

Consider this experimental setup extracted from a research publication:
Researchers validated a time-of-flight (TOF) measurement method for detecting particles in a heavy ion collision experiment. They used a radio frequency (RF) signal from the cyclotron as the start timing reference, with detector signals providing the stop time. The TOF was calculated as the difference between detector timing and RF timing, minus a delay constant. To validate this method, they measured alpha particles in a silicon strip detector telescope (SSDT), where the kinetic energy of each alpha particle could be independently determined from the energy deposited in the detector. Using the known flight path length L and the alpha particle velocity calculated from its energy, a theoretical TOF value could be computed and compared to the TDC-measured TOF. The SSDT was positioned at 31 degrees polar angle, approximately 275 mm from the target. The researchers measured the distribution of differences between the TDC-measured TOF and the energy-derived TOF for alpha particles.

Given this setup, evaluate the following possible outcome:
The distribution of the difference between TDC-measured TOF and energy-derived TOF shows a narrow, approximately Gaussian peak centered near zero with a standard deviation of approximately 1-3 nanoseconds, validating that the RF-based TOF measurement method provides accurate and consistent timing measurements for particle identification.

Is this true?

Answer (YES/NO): YES